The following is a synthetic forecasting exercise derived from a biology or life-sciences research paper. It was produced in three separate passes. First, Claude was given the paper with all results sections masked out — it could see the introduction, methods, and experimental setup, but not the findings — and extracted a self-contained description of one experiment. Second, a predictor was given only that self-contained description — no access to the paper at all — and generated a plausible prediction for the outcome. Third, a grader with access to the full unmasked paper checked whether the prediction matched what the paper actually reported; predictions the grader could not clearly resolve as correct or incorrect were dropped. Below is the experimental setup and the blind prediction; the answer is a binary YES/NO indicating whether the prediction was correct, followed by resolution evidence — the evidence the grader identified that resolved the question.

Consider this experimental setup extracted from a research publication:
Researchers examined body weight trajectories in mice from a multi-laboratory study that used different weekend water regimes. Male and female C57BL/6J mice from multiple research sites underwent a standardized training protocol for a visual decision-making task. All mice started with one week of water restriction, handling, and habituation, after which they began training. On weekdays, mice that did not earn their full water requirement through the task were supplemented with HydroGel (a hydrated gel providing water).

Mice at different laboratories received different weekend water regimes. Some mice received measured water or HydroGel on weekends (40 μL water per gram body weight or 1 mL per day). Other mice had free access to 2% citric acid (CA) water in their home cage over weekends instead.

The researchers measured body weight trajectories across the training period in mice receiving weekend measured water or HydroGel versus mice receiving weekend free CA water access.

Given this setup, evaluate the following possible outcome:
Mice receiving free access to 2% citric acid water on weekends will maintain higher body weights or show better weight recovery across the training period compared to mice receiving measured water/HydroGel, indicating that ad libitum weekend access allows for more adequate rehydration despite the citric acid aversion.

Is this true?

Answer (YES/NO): NO